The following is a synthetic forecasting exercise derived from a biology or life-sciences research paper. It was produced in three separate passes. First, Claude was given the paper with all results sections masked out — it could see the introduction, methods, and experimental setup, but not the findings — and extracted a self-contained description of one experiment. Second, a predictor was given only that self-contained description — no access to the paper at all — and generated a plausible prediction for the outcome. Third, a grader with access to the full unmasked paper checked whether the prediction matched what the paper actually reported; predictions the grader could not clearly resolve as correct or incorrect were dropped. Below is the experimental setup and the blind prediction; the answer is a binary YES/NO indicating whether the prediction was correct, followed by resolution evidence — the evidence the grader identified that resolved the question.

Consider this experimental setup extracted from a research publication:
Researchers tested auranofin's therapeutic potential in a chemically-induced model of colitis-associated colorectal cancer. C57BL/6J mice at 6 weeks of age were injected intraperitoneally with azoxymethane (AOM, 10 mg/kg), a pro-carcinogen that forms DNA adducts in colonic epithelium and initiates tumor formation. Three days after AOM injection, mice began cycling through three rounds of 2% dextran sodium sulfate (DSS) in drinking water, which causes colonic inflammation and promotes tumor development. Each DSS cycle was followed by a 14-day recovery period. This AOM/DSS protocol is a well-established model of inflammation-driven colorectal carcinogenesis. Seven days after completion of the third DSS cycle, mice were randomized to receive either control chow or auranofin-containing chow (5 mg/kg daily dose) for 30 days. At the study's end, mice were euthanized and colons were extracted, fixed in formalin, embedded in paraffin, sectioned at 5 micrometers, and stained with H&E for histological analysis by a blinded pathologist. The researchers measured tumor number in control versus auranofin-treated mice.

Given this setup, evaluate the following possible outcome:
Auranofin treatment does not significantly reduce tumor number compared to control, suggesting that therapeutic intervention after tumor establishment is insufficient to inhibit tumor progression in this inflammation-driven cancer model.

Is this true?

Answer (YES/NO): NO